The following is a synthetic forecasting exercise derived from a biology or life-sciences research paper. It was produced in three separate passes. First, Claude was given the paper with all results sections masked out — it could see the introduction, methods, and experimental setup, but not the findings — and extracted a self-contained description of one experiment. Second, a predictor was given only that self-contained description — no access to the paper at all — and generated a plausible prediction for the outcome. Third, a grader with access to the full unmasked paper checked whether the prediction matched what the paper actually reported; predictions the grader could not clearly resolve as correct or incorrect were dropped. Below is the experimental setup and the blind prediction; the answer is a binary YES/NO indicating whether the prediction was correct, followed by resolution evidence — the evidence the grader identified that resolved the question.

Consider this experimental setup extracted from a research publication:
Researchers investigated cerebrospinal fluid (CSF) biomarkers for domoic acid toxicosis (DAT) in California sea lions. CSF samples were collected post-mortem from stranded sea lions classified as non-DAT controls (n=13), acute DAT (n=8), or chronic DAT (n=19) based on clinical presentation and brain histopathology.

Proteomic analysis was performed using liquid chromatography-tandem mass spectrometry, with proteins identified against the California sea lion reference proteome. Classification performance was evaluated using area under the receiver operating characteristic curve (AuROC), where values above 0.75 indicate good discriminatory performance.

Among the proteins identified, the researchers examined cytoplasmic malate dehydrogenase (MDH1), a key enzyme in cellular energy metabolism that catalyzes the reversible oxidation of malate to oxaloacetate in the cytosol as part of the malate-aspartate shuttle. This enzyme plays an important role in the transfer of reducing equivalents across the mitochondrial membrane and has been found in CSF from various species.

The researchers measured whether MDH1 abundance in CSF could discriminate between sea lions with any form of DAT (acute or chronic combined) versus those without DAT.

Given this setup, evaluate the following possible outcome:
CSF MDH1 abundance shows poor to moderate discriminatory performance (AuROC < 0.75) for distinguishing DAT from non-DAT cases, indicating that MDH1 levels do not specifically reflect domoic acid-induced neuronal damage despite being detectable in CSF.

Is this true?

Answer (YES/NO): NO